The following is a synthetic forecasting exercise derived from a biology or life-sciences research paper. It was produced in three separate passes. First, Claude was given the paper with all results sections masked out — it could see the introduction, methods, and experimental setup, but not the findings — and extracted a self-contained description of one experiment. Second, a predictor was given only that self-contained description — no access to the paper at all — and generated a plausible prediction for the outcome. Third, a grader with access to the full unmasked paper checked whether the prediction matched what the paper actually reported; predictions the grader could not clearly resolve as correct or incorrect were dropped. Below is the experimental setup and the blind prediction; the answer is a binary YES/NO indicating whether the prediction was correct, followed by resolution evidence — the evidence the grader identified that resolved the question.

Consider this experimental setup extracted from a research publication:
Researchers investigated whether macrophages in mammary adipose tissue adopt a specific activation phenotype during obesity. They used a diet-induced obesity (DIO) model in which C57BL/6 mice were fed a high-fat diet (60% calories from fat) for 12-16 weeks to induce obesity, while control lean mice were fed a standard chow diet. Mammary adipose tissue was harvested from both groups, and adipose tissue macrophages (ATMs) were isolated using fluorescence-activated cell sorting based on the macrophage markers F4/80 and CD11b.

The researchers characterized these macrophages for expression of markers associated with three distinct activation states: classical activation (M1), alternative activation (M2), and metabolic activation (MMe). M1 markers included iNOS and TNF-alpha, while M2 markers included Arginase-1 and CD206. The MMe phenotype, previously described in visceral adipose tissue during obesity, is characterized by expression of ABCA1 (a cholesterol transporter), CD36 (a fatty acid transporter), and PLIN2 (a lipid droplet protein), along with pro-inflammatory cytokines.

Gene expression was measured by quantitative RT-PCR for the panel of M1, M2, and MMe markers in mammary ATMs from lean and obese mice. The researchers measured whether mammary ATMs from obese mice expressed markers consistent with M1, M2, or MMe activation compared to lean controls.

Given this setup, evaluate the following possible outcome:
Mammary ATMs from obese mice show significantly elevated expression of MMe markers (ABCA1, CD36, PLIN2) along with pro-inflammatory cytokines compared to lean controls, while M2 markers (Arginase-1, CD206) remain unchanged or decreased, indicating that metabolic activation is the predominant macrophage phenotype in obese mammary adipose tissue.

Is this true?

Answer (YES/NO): NO